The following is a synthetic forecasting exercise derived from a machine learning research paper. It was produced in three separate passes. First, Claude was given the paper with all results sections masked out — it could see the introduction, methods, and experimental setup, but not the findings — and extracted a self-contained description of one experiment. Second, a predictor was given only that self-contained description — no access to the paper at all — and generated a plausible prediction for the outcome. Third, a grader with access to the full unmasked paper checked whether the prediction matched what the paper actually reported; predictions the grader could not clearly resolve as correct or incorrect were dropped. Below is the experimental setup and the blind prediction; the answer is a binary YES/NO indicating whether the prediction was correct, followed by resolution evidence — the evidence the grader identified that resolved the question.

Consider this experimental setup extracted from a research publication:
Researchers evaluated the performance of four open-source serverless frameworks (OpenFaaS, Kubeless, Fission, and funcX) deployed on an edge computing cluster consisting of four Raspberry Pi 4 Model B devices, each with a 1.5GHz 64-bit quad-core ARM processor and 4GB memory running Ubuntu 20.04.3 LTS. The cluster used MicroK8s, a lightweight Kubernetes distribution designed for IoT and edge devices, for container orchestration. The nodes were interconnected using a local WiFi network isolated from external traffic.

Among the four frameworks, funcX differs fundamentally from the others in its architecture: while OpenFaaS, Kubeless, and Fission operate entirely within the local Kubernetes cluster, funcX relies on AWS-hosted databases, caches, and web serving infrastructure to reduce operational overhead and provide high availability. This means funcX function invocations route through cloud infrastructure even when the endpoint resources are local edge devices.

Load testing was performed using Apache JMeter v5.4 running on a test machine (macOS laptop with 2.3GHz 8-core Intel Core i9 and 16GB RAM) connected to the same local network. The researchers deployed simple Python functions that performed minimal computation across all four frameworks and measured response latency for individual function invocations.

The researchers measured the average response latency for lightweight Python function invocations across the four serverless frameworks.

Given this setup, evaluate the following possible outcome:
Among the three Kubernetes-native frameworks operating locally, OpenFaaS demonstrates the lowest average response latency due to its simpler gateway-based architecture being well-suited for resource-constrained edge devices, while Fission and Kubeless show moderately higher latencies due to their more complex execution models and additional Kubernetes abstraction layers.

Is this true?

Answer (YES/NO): NO